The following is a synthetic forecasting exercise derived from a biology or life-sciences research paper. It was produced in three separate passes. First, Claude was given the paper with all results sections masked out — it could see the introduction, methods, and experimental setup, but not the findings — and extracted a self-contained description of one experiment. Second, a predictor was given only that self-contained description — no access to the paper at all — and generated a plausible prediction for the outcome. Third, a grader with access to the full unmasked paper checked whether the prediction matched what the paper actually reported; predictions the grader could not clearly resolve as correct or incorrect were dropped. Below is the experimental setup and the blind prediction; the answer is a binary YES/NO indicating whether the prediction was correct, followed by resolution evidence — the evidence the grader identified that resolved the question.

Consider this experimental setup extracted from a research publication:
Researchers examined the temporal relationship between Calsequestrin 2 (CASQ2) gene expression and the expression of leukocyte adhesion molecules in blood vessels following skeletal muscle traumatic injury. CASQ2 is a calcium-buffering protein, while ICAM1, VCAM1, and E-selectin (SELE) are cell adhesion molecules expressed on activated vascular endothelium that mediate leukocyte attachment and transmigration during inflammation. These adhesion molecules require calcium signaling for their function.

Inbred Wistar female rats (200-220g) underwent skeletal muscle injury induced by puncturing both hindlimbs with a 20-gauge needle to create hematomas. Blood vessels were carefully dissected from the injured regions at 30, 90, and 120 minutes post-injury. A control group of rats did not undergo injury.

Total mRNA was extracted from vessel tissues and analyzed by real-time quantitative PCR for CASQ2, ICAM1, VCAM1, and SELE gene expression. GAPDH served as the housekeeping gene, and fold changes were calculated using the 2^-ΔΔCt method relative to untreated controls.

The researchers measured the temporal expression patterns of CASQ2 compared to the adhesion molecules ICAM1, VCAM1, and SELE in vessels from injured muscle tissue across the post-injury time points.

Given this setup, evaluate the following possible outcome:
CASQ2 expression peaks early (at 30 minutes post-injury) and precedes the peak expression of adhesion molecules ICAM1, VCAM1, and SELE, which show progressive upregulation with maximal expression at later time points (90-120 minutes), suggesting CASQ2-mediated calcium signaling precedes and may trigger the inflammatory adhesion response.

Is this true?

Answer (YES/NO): NO